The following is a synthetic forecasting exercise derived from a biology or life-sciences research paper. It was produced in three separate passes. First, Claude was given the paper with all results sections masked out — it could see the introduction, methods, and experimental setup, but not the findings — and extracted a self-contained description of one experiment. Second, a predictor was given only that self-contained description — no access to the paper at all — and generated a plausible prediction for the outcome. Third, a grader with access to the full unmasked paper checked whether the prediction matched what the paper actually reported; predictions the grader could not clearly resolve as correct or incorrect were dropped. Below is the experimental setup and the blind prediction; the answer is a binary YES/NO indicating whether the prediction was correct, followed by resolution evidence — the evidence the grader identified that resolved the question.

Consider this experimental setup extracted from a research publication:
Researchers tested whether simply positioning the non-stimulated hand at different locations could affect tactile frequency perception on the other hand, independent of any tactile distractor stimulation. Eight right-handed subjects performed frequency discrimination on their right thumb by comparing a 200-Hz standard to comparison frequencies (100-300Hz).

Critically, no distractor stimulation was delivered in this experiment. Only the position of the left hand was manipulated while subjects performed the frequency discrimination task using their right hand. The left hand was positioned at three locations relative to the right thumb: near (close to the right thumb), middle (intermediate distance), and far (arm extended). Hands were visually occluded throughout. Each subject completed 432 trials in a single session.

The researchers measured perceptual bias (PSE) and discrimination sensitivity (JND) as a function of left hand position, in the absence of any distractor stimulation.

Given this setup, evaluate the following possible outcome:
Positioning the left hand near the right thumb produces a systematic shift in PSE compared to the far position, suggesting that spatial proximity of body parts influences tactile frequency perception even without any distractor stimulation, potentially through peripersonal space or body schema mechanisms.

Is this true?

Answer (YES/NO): NO